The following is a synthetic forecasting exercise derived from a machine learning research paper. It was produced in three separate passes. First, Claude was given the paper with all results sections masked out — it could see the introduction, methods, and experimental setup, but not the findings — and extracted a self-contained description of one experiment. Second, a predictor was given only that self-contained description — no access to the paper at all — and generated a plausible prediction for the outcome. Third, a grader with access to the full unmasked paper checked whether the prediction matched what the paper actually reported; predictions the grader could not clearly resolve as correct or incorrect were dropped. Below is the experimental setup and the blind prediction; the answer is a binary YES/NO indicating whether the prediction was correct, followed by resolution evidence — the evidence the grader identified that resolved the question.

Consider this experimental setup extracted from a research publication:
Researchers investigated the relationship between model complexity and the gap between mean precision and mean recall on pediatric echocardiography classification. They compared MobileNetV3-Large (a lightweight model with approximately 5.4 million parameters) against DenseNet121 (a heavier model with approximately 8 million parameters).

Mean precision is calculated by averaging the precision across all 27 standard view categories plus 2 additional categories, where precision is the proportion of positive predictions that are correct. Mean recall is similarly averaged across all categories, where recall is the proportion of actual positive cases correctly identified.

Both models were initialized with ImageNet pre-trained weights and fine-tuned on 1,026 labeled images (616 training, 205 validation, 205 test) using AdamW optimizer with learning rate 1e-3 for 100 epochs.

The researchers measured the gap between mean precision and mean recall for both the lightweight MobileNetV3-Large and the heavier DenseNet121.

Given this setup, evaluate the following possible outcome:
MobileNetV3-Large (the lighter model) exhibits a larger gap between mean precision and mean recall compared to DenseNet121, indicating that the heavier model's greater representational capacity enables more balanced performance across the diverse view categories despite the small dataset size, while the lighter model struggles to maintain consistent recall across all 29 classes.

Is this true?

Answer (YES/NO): YES